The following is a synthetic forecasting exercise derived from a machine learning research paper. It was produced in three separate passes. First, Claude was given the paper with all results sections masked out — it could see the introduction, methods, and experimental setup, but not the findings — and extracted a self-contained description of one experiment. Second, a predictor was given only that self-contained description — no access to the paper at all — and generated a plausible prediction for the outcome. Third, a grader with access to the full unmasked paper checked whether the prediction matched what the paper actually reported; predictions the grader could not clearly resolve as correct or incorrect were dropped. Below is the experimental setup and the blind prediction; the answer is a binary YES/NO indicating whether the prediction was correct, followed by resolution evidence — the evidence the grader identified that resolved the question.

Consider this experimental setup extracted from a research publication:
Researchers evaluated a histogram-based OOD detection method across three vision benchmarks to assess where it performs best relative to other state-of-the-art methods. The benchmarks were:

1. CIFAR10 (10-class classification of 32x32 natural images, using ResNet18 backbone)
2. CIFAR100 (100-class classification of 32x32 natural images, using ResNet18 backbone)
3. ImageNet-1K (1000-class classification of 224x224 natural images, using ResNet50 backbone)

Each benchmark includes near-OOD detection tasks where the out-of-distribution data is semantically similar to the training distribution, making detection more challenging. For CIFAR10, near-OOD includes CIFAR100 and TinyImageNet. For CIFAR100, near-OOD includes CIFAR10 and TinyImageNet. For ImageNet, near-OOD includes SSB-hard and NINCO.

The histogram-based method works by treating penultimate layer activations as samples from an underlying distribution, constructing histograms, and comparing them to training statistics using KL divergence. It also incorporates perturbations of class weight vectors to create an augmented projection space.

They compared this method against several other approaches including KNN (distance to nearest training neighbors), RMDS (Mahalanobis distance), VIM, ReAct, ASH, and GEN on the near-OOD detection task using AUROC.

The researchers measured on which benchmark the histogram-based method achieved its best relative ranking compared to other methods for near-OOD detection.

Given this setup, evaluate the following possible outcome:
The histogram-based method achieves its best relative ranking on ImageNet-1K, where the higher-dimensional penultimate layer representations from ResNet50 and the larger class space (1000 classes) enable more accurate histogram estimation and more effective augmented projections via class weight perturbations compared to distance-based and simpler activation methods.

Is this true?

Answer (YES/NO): YES